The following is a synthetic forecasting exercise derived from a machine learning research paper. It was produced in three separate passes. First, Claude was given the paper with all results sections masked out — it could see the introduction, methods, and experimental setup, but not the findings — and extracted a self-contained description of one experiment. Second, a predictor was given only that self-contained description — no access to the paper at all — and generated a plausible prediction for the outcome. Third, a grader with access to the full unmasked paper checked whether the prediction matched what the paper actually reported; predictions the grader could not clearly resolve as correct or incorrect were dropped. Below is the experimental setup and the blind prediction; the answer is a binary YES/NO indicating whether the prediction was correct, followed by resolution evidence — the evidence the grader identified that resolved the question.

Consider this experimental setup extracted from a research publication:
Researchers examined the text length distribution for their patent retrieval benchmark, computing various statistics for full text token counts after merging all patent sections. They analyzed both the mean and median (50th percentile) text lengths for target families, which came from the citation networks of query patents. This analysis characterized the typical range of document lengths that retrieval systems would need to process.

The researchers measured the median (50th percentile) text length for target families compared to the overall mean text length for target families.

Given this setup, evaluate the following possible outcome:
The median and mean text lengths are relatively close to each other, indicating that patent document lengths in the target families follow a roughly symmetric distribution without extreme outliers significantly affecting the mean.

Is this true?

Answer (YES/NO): NO